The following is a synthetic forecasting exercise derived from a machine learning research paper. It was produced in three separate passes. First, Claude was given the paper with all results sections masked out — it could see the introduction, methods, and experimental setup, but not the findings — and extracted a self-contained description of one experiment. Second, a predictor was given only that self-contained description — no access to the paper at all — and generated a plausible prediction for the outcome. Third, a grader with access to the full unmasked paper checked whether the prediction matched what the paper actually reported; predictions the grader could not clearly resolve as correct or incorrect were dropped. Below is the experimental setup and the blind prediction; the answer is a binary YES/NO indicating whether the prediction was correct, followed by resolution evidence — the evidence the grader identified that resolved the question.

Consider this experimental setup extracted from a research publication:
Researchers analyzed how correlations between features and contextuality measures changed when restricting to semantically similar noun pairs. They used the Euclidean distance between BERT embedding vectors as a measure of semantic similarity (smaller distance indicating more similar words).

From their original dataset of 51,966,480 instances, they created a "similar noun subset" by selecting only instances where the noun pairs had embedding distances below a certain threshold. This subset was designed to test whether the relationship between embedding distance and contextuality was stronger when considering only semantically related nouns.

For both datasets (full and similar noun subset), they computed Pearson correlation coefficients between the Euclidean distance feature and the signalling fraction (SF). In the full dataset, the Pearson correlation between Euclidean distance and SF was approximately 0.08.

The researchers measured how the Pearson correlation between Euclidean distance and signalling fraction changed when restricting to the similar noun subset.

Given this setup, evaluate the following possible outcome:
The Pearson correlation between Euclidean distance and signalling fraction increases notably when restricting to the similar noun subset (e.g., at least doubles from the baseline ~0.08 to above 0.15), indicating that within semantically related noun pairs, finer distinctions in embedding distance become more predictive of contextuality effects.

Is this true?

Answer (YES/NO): YES